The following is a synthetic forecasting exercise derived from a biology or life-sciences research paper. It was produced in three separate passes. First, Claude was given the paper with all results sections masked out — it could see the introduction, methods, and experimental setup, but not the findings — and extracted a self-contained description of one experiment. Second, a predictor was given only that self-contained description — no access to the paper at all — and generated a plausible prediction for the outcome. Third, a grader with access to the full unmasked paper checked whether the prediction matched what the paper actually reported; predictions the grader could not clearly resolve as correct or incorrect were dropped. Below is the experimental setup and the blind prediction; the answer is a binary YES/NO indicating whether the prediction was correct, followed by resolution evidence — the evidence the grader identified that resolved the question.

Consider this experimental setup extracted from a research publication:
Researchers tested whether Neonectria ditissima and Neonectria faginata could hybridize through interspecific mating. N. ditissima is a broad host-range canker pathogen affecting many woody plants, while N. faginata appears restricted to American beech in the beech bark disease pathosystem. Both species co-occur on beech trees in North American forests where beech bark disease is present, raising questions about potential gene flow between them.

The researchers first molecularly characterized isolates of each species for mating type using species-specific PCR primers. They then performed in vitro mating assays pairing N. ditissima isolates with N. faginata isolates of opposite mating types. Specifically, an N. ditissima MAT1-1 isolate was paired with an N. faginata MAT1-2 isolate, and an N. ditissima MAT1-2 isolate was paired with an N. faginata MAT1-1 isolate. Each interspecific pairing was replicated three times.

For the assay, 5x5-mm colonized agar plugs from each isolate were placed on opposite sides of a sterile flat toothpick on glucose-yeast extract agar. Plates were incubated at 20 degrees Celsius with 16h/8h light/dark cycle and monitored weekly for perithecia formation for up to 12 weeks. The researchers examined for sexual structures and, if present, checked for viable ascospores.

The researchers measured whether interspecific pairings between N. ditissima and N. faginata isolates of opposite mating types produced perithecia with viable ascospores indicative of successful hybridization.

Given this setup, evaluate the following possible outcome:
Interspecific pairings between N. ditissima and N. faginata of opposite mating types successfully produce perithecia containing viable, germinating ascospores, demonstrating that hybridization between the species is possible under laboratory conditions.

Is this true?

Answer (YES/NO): NO